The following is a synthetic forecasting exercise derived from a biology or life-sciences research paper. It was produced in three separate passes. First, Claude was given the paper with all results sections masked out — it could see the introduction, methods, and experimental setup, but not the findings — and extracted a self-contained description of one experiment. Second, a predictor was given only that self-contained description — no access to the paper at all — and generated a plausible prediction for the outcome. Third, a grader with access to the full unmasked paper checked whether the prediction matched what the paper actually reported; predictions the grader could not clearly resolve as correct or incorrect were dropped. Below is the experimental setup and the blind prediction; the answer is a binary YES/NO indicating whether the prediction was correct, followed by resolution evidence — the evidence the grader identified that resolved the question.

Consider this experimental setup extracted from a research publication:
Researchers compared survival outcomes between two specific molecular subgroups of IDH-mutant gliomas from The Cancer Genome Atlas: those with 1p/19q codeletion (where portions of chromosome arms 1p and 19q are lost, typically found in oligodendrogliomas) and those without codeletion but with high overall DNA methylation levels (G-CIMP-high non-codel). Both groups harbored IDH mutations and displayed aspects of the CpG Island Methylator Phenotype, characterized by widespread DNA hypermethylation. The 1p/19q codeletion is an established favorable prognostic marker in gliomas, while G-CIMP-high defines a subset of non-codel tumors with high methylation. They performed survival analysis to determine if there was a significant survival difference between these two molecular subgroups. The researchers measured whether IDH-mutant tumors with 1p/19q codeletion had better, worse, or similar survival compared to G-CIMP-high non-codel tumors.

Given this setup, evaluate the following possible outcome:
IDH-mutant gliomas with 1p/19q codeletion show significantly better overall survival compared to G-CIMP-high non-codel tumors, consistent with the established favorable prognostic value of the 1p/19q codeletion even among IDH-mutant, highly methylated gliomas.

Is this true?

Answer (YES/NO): NO